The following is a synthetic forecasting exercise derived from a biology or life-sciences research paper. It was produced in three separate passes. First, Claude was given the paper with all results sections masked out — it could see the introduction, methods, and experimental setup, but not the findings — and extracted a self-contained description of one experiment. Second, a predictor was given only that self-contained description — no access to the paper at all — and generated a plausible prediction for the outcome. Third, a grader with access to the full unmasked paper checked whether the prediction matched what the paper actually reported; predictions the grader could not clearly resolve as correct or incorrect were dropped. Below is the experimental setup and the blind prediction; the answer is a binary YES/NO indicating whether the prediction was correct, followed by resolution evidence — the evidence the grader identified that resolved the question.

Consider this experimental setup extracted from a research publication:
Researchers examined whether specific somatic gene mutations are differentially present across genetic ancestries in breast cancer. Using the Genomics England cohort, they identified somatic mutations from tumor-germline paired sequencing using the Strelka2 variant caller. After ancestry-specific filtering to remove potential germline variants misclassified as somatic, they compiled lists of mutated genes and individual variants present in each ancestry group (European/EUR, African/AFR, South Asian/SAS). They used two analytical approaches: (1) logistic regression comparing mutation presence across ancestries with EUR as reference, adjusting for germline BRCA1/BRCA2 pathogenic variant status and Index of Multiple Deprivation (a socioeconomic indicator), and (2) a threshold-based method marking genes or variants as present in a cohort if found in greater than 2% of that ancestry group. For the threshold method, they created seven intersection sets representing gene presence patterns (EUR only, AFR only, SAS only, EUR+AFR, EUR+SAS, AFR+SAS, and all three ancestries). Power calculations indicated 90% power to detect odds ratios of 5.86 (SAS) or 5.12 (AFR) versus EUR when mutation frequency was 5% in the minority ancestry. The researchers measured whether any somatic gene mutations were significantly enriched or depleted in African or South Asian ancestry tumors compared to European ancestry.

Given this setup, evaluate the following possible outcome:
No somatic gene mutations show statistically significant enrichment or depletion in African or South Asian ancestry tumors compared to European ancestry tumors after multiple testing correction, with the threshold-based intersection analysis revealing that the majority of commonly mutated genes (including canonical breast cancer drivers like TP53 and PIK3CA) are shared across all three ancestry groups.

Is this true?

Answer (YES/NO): NO